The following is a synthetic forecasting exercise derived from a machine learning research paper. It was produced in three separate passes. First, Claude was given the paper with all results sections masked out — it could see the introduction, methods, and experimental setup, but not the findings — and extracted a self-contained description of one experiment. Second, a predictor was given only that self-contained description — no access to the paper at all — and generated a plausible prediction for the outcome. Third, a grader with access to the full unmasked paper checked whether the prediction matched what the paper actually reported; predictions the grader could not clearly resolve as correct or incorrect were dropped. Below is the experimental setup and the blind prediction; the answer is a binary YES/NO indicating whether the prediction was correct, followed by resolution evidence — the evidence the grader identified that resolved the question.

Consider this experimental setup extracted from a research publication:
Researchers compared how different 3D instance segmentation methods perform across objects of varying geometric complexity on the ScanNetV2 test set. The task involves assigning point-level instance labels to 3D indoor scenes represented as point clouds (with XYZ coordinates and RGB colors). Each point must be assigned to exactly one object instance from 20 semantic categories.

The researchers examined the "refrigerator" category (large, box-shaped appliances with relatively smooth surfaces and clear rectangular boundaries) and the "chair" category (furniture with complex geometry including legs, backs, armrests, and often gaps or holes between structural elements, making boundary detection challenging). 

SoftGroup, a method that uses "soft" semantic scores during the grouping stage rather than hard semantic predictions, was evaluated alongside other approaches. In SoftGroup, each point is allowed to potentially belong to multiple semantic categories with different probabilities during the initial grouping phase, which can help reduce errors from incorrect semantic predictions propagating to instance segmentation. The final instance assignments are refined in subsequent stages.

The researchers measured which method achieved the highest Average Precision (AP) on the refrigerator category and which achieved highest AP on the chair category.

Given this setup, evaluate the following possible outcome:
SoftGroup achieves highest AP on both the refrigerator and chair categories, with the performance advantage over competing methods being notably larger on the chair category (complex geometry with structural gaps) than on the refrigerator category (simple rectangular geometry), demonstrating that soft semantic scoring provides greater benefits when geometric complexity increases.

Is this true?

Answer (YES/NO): NO